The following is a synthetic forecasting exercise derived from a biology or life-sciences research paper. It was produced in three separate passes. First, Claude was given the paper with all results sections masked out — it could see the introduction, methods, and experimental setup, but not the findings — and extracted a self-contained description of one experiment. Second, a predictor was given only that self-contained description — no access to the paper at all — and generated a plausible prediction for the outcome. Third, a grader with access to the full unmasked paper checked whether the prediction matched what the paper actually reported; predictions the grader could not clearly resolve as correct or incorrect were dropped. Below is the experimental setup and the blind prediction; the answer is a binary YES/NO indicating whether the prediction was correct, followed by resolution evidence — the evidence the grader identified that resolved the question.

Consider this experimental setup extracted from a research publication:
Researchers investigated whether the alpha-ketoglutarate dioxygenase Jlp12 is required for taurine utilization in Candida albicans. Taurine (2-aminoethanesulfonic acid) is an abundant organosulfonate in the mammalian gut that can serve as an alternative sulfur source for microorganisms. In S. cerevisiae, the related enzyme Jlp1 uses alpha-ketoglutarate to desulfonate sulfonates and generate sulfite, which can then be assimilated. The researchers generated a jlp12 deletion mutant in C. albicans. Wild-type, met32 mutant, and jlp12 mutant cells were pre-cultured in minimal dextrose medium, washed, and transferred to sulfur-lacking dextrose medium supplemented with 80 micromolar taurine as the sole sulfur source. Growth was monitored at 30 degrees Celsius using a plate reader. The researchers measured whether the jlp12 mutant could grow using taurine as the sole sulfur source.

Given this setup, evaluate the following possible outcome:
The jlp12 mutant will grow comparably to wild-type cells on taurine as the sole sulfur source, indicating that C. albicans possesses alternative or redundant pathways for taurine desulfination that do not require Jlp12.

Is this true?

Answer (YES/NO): NO